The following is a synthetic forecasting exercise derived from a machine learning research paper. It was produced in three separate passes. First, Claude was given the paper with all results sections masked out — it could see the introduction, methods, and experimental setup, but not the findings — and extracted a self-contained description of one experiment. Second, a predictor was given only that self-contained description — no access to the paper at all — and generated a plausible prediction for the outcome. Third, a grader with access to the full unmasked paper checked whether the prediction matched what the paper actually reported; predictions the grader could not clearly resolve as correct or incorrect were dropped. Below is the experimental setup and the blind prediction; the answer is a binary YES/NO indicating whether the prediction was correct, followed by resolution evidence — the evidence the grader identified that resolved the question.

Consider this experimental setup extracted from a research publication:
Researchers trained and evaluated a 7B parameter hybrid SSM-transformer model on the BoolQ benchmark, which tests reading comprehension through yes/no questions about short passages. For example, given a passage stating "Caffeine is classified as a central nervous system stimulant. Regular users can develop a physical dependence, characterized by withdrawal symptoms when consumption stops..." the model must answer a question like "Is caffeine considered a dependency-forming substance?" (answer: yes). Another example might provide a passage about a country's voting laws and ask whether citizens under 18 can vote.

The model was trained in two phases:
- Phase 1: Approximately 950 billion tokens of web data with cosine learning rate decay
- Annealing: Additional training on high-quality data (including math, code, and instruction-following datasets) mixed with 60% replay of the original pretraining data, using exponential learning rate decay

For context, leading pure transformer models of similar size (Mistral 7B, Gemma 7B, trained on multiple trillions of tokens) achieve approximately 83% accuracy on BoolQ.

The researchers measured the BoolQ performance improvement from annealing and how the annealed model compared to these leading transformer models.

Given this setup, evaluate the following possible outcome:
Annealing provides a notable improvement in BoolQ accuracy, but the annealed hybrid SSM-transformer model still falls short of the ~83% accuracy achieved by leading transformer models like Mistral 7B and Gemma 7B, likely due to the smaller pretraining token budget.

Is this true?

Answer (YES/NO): NO